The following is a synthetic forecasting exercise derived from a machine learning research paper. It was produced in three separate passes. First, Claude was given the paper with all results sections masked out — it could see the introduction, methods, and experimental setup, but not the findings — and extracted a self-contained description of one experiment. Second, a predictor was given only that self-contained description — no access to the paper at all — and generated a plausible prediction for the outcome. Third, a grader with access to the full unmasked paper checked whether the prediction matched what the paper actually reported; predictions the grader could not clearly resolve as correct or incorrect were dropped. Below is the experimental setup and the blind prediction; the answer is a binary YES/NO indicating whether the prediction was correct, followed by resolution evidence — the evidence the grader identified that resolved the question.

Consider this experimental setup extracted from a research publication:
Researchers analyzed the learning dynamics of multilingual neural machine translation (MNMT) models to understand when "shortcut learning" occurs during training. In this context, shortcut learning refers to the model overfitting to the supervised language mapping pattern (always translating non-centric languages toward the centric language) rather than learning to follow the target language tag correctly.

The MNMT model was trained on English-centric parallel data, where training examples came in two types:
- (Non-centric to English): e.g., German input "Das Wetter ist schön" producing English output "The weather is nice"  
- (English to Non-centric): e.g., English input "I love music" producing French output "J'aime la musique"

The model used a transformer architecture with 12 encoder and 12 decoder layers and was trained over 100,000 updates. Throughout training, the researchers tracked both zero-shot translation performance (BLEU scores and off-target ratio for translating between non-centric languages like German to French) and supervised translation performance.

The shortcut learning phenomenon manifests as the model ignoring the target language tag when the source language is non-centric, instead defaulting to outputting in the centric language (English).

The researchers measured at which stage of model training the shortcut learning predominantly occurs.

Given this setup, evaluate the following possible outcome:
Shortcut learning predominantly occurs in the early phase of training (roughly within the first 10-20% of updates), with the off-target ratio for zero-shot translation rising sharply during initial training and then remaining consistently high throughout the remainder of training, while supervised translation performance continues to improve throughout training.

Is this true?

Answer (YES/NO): NO